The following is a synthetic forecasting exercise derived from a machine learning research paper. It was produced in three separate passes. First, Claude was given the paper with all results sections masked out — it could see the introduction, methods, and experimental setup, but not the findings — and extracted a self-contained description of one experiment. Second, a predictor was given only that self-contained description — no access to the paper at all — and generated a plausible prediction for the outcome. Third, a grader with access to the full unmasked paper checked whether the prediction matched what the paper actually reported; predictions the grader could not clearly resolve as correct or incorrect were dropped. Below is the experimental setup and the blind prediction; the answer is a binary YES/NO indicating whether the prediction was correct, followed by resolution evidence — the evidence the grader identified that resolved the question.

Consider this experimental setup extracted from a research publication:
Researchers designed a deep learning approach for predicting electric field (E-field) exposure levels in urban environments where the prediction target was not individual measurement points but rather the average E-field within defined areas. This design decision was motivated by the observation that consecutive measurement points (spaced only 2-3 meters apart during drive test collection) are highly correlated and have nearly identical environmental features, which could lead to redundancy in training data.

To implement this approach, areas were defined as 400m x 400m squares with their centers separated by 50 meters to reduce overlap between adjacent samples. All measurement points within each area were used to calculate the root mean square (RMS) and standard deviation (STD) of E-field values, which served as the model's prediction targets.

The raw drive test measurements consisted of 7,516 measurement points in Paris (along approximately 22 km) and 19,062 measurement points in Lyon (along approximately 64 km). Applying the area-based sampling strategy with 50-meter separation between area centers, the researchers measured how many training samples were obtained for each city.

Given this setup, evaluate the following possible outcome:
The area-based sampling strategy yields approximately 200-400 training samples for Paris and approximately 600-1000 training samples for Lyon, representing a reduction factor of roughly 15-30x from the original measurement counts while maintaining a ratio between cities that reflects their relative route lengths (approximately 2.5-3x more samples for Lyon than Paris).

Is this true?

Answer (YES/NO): NO